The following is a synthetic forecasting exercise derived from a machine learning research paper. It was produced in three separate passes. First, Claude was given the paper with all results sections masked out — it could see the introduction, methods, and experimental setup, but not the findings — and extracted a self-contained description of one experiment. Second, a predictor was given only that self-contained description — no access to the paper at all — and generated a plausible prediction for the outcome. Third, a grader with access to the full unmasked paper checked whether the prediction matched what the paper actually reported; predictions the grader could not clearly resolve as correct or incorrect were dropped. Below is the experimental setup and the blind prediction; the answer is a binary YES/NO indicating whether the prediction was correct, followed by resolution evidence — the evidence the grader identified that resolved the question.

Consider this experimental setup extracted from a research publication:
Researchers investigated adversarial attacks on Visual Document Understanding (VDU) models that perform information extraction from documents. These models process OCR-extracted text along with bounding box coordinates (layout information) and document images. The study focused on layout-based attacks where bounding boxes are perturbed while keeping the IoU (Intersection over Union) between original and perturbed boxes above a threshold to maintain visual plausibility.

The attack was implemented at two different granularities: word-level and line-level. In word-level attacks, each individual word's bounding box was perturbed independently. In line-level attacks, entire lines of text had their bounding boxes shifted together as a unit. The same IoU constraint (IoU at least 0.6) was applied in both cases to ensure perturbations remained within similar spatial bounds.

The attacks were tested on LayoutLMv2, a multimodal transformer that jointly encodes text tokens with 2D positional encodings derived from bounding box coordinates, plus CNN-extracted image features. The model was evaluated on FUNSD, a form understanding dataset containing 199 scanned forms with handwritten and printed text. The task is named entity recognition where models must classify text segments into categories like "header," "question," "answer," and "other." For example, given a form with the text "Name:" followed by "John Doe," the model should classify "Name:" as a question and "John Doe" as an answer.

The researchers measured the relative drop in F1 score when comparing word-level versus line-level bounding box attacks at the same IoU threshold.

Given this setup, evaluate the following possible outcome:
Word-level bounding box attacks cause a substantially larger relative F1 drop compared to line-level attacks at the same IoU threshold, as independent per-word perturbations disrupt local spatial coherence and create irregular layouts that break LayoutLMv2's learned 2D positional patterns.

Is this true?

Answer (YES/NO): NO